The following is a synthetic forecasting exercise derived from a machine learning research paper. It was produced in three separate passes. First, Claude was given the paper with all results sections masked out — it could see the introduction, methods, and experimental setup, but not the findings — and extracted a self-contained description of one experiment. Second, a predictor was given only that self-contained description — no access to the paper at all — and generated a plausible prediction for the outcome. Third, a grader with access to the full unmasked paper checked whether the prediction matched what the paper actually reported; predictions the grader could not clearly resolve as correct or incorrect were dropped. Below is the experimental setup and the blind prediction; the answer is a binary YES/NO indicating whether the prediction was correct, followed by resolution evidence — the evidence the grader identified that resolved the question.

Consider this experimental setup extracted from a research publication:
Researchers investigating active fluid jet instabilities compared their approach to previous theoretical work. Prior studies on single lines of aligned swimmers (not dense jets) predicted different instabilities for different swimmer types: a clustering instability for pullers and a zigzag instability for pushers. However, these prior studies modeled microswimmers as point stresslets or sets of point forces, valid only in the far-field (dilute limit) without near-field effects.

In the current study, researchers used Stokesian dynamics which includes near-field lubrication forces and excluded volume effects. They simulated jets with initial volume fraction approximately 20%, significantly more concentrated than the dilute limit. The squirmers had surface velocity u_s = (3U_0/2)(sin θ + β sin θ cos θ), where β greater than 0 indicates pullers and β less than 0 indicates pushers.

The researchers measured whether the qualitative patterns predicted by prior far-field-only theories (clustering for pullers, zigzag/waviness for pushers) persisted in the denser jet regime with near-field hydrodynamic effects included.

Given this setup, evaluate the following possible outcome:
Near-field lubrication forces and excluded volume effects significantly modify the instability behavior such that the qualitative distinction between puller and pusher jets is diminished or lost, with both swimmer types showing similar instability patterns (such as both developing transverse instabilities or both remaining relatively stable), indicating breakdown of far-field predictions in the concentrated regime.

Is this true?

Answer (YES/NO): NO